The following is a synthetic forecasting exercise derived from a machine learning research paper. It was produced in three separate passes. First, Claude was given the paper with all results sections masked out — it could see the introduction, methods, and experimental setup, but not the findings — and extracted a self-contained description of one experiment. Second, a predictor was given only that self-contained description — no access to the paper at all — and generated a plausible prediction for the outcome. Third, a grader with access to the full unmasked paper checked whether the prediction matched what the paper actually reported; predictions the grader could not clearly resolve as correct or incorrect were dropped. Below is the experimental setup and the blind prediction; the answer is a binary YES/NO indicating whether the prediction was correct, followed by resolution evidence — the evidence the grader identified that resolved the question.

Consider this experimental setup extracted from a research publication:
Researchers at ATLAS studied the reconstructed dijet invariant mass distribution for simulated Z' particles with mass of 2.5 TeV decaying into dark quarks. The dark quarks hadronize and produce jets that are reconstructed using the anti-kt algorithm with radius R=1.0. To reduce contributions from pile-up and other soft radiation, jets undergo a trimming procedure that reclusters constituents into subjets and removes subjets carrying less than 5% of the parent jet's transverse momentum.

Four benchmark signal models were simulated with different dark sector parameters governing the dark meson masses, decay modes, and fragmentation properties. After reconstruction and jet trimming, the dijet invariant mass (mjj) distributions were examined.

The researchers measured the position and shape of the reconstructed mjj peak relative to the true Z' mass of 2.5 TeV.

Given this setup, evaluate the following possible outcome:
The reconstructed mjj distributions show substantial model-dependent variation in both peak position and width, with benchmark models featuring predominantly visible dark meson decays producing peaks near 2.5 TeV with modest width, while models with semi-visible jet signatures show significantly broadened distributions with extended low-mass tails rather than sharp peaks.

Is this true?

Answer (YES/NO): NO